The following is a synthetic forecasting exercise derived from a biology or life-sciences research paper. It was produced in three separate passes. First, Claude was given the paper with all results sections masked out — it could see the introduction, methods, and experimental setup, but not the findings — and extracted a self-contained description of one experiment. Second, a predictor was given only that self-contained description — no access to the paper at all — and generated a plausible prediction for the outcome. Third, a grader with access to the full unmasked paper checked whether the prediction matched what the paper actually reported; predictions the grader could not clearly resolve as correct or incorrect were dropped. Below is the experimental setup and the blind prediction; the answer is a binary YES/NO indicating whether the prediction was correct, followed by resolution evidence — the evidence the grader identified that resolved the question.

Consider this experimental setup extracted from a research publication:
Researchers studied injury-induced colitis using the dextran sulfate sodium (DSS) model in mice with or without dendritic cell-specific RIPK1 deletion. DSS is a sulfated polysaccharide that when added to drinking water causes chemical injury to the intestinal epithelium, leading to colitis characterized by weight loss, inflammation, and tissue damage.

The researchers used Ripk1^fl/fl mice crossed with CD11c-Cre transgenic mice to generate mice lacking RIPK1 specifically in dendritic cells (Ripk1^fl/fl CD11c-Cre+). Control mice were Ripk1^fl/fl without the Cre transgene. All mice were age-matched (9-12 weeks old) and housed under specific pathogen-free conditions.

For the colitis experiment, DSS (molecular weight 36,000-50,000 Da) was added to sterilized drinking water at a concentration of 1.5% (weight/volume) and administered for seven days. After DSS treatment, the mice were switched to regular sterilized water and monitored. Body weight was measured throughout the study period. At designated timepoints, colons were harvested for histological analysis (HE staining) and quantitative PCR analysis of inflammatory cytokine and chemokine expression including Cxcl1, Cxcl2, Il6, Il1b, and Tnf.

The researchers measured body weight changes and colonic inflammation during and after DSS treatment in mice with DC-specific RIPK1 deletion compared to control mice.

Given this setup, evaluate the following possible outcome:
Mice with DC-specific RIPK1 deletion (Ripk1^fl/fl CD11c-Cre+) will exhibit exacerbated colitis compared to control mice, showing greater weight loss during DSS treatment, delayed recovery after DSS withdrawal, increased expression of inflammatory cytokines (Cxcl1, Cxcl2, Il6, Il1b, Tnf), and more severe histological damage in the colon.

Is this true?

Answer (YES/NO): NO